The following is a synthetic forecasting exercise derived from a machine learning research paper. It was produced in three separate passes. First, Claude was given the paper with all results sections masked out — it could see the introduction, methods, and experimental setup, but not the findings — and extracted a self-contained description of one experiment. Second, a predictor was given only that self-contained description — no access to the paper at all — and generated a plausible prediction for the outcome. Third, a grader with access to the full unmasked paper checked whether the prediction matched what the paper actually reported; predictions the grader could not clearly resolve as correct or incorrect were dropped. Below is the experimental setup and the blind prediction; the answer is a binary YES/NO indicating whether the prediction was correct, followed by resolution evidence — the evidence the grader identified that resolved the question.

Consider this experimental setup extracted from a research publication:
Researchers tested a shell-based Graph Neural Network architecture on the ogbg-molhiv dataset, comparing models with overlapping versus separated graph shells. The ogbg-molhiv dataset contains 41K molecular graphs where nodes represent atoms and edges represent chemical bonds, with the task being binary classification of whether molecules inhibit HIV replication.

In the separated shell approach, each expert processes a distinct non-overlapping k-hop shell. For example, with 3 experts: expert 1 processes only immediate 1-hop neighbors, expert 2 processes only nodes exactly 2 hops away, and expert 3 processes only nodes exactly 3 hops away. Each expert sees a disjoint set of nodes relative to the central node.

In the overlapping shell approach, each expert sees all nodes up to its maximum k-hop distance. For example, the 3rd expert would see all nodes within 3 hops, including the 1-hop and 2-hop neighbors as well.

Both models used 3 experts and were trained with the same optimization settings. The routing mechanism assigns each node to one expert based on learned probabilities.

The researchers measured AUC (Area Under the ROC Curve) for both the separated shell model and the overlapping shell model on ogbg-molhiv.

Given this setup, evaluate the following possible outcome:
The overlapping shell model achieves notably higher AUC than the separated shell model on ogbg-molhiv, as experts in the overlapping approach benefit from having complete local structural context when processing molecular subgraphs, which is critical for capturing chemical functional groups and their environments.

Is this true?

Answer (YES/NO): YES